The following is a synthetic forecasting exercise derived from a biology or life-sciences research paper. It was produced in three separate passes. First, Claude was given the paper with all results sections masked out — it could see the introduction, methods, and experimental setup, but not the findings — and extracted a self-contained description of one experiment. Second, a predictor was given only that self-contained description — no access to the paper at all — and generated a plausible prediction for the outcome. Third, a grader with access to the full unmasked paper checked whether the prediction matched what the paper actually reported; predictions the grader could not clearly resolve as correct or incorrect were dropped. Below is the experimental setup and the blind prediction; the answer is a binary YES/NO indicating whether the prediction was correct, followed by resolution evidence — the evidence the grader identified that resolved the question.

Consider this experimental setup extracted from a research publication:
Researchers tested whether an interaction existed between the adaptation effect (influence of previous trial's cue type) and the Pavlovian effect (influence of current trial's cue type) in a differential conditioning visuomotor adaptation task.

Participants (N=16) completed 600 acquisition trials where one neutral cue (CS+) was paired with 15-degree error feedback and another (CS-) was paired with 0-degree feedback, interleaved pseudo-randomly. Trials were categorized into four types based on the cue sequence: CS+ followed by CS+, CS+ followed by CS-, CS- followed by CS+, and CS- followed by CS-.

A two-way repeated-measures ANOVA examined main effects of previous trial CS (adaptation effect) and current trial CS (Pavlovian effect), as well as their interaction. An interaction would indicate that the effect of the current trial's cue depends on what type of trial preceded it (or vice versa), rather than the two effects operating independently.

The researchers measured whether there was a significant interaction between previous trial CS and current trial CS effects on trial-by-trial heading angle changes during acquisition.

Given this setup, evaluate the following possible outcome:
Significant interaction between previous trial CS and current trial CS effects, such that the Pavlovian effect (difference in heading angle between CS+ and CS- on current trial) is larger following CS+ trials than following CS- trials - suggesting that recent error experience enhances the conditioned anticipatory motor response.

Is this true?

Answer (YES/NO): NO